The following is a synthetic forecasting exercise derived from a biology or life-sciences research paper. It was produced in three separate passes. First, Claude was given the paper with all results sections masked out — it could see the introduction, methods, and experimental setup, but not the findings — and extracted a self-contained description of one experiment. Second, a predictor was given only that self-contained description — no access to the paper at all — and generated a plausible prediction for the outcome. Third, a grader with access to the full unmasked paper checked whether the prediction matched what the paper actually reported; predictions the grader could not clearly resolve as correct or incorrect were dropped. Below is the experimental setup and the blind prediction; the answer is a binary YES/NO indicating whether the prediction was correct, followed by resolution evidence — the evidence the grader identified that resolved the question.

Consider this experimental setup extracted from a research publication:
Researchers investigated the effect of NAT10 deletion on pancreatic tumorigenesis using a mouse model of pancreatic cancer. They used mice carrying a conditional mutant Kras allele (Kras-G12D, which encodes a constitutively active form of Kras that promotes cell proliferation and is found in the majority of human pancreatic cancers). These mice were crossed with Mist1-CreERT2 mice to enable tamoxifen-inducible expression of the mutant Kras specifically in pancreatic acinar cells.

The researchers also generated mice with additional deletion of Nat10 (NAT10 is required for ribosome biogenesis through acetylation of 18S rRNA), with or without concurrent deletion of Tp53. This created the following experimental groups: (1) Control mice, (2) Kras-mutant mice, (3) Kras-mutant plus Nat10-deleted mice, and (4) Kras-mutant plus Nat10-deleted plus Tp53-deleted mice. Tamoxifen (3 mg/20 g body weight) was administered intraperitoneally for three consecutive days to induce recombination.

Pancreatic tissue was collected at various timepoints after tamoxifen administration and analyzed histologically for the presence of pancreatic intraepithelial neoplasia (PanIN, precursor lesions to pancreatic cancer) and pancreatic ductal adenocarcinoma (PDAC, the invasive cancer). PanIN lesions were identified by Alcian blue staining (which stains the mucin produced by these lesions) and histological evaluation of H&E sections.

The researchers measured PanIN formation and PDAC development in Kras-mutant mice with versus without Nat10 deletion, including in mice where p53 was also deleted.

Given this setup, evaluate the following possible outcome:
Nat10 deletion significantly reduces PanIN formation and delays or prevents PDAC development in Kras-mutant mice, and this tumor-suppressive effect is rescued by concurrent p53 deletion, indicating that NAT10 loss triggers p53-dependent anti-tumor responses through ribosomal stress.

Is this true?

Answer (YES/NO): NO